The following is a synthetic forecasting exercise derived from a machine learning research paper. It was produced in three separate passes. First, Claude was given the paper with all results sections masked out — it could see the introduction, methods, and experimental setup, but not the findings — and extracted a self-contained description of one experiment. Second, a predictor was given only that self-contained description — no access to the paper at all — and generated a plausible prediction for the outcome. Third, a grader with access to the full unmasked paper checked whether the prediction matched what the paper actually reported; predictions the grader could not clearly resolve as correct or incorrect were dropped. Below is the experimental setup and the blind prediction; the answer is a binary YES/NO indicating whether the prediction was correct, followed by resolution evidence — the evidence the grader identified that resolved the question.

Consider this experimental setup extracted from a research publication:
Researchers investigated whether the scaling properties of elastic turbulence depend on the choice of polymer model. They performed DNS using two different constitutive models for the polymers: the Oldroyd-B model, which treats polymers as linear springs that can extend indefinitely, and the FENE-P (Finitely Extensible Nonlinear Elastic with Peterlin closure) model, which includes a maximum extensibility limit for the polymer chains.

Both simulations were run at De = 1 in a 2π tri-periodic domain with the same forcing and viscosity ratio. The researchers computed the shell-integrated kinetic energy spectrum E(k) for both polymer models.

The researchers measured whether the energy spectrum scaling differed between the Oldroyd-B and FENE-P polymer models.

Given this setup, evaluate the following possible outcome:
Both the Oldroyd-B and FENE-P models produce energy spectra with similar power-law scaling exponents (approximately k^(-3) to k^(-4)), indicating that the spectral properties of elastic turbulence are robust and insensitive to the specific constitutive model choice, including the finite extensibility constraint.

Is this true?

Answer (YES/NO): YES